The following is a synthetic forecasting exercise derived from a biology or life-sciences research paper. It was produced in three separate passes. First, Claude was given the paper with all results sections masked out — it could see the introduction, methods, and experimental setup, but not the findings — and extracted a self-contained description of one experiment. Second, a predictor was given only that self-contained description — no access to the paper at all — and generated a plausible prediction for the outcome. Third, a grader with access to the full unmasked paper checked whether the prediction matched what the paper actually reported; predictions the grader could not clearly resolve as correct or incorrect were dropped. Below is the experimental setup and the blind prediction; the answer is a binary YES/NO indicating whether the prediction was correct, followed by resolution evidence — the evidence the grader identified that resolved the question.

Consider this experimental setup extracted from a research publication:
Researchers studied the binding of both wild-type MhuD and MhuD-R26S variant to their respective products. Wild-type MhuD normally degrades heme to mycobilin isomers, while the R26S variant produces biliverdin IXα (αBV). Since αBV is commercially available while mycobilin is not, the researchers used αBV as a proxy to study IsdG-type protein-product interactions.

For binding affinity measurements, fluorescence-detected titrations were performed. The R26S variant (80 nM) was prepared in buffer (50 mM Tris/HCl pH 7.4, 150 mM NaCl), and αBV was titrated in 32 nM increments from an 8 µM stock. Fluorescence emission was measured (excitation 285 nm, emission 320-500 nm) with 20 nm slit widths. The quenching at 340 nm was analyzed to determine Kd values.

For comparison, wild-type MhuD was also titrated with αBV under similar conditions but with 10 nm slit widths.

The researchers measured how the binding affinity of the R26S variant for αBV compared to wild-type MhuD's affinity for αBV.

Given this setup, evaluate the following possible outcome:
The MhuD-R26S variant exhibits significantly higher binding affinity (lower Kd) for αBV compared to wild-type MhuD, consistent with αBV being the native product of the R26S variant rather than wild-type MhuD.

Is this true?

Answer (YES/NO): NO